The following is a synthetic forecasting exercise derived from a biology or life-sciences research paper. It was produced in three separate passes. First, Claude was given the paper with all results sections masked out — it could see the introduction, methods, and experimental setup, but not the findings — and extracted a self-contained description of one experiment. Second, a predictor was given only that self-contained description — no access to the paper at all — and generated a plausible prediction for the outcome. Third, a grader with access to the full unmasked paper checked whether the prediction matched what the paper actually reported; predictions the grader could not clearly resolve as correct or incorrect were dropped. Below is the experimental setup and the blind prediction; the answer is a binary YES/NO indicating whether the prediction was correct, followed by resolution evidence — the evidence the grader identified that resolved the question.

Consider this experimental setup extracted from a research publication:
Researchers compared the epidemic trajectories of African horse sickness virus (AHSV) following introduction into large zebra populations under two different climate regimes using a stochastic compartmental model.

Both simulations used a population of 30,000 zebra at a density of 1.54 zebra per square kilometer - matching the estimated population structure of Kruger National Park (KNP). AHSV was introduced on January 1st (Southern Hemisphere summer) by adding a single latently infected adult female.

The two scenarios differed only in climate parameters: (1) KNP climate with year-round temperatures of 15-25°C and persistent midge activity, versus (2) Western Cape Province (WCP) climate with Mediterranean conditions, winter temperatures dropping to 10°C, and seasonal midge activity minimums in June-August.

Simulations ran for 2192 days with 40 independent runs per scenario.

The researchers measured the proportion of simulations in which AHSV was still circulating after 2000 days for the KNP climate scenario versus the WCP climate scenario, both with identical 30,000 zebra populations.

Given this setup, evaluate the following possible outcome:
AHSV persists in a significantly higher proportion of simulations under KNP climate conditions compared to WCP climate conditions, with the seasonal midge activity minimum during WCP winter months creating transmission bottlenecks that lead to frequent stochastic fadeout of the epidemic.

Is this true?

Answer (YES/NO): YES